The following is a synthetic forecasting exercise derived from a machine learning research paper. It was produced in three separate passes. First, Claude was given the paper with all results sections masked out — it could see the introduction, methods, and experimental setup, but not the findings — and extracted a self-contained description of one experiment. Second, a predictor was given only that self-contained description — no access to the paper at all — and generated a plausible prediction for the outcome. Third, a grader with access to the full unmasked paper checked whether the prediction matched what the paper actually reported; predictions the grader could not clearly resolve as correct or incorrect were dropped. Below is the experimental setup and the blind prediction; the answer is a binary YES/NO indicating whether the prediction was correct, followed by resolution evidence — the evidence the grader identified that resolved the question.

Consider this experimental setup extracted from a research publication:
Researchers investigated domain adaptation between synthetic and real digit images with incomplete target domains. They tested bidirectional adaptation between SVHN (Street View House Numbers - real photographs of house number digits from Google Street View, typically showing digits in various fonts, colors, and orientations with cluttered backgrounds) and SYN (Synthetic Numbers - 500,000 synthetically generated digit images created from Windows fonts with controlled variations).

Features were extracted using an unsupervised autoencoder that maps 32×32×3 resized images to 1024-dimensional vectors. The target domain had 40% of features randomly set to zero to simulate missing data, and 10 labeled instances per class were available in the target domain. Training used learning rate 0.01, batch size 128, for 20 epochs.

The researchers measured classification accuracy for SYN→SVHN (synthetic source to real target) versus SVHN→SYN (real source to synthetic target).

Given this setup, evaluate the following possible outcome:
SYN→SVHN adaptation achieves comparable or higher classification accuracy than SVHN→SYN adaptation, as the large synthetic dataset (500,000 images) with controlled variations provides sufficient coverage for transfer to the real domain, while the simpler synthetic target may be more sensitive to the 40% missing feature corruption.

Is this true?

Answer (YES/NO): YES